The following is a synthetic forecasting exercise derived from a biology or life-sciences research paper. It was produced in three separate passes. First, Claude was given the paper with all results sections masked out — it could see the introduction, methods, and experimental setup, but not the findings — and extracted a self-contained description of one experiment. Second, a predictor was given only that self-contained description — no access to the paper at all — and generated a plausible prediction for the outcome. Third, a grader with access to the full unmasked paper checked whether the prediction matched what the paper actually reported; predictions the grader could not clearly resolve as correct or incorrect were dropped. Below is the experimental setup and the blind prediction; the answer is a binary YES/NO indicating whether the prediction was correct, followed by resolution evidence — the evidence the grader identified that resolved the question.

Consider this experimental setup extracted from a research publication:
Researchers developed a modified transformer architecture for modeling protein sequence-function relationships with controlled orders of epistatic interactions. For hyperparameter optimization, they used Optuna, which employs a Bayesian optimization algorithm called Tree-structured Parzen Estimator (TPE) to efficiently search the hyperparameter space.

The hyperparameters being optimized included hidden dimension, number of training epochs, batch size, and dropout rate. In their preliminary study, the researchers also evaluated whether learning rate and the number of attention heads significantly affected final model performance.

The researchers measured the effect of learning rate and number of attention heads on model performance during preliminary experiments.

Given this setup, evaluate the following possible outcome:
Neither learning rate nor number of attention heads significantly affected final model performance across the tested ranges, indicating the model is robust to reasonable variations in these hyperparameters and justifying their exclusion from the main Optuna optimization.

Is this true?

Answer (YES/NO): YES